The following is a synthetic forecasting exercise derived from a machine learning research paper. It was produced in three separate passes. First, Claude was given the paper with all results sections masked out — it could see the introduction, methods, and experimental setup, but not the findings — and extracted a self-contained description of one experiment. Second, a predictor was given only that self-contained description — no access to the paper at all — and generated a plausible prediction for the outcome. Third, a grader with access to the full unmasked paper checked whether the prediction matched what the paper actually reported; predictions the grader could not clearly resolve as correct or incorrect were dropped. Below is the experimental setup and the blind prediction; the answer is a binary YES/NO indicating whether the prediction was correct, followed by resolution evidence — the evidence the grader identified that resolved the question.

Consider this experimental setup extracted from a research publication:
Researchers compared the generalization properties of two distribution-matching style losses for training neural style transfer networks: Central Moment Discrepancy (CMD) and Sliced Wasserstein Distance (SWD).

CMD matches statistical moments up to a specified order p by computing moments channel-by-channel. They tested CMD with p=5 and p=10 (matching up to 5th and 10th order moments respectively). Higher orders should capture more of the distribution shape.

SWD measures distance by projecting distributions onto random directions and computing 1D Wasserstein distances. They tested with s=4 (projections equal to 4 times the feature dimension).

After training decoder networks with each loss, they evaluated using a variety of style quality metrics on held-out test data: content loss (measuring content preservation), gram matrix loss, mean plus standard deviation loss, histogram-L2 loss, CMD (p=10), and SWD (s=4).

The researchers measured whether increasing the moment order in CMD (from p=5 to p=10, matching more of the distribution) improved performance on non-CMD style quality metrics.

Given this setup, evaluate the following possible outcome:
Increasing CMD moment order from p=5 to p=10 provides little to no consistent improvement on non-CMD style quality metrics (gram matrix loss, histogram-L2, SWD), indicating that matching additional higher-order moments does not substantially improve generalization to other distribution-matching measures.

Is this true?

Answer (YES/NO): YES